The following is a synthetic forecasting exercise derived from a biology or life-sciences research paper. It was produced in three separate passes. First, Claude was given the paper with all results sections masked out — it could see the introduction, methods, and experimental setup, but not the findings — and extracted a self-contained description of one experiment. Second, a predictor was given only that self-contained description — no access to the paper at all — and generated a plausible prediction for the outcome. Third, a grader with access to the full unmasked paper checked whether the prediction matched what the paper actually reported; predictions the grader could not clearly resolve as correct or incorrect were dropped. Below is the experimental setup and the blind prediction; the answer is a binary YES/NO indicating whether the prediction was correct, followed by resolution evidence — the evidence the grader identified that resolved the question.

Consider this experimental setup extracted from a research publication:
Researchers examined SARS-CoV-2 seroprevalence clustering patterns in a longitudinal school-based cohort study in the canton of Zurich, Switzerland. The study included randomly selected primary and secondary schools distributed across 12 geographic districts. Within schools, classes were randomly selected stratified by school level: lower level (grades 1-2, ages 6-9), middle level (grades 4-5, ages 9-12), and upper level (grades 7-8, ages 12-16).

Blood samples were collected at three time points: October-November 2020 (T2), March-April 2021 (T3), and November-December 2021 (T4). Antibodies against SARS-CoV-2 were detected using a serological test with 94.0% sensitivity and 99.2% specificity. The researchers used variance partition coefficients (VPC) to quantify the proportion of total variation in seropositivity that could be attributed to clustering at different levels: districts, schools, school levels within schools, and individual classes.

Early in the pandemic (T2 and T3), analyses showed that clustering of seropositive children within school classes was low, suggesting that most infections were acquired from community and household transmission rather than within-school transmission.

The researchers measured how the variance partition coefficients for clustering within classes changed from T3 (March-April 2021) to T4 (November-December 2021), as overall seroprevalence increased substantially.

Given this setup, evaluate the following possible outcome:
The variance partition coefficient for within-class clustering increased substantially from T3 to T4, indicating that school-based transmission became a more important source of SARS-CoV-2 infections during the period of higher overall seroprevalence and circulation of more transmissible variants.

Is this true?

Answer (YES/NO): NO